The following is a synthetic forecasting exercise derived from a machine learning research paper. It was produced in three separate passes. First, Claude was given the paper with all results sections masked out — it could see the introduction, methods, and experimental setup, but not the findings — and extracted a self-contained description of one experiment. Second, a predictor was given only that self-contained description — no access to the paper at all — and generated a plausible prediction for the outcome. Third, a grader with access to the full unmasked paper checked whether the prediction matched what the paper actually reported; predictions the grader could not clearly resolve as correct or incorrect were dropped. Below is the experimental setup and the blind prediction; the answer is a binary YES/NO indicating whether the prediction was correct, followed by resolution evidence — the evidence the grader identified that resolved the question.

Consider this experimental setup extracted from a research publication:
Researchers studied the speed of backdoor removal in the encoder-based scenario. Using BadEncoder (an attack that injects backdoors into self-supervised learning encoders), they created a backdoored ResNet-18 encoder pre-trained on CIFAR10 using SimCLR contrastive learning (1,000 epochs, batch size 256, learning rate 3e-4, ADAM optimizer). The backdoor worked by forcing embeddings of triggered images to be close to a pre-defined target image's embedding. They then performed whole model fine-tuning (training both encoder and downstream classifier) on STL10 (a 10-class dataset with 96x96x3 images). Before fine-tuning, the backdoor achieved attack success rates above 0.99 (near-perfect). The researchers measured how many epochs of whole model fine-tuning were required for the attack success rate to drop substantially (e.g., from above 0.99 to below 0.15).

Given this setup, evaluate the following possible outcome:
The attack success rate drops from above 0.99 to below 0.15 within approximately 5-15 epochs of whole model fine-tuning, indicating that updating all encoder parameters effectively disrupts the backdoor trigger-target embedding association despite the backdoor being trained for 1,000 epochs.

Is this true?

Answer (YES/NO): NO